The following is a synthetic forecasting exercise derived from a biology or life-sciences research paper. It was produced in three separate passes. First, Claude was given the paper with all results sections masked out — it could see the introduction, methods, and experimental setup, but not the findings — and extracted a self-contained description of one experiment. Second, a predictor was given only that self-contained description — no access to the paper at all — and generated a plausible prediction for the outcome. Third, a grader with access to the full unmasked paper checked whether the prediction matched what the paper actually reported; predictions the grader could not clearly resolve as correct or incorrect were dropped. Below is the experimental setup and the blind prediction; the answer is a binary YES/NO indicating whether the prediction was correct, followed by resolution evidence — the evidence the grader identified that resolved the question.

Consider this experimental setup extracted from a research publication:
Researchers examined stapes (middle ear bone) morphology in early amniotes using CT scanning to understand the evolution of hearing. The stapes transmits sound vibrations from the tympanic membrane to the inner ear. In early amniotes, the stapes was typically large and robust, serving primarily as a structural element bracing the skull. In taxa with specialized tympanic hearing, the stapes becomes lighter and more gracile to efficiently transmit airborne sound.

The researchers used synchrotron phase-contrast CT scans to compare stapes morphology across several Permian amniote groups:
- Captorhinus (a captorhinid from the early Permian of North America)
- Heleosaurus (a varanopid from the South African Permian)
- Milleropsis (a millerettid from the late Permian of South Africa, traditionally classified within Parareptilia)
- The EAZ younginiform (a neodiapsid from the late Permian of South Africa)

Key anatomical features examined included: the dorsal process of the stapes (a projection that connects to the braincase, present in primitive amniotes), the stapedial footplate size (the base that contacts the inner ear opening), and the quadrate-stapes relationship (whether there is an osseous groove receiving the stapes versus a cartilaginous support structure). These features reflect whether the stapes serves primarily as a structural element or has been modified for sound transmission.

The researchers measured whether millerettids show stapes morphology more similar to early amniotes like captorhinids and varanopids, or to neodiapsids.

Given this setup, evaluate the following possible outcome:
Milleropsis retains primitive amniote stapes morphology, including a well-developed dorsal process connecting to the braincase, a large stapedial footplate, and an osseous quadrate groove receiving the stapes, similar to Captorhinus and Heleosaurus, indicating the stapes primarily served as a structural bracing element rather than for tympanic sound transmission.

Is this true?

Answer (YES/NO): NO